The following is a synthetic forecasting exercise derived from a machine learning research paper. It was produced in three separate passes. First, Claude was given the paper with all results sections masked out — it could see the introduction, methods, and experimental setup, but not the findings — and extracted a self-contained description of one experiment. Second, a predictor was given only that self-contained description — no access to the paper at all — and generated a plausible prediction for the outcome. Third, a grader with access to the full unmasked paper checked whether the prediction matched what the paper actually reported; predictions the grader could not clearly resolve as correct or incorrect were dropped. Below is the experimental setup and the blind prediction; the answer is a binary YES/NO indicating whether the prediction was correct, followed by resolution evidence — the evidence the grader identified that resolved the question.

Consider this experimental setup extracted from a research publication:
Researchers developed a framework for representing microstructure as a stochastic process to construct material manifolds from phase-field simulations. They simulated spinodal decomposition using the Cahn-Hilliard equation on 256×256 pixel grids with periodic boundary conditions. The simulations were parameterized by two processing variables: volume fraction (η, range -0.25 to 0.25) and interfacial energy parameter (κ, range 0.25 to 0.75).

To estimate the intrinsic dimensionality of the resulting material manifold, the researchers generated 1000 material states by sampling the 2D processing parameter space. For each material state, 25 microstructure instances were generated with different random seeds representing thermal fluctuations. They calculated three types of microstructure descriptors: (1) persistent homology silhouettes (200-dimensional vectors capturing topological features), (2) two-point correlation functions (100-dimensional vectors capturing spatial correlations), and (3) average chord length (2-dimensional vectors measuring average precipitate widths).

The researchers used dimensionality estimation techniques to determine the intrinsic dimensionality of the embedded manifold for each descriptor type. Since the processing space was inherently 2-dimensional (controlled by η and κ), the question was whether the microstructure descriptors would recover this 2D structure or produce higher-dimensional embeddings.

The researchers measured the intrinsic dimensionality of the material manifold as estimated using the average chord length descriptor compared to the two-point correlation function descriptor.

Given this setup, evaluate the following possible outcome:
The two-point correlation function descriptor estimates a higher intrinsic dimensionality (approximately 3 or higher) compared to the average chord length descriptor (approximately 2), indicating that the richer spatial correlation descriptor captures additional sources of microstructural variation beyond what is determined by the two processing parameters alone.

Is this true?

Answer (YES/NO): NO